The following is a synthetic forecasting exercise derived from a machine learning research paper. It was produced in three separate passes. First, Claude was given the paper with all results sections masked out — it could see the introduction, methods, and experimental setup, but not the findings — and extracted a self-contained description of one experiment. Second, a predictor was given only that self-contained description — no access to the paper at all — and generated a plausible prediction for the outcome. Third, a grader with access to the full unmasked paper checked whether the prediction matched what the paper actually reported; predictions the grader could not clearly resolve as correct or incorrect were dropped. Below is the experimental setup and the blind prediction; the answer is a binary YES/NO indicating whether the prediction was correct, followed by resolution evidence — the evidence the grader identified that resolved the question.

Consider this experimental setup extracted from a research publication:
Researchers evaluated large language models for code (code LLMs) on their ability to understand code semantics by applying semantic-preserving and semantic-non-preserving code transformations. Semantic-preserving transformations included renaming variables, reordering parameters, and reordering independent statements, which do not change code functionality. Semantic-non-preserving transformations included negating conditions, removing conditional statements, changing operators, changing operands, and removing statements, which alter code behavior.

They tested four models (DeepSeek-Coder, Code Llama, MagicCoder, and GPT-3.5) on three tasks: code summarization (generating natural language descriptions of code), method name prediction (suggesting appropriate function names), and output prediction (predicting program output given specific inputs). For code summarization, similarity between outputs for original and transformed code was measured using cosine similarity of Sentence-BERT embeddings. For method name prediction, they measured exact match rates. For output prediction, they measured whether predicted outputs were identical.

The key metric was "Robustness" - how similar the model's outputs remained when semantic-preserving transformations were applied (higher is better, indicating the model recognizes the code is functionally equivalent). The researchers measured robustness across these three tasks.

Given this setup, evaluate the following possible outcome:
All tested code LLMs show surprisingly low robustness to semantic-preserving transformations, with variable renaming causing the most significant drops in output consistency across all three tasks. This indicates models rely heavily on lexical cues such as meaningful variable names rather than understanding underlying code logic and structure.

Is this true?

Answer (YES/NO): NO